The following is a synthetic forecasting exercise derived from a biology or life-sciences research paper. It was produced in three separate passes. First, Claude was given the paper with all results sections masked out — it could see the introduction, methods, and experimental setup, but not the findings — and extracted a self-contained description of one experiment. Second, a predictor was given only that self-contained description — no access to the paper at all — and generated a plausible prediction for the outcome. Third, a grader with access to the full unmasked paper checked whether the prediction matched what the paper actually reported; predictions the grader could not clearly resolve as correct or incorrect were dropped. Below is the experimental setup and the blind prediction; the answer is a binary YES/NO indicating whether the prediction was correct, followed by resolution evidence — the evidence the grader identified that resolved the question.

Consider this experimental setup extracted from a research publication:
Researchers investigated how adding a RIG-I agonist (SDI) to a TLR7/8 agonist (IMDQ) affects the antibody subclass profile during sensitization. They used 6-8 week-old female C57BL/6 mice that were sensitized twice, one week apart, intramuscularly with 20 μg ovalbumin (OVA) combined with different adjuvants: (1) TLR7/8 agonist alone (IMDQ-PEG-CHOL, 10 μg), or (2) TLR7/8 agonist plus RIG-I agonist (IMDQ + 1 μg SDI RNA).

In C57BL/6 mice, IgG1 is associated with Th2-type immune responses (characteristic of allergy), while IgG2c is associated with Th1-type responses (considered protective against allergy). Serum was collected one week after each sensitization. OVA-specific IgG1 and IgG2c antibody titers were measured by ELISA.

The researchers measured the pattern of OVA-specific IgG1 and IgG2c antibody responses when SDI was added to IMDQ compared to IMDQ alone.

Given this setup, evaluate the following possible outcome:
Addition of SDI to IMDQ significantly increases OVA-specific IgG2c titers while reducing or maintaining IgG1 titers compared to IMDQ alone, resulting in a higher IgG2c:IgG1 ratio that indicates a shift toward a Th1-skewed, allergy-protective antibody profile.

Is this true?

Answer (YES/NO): NO